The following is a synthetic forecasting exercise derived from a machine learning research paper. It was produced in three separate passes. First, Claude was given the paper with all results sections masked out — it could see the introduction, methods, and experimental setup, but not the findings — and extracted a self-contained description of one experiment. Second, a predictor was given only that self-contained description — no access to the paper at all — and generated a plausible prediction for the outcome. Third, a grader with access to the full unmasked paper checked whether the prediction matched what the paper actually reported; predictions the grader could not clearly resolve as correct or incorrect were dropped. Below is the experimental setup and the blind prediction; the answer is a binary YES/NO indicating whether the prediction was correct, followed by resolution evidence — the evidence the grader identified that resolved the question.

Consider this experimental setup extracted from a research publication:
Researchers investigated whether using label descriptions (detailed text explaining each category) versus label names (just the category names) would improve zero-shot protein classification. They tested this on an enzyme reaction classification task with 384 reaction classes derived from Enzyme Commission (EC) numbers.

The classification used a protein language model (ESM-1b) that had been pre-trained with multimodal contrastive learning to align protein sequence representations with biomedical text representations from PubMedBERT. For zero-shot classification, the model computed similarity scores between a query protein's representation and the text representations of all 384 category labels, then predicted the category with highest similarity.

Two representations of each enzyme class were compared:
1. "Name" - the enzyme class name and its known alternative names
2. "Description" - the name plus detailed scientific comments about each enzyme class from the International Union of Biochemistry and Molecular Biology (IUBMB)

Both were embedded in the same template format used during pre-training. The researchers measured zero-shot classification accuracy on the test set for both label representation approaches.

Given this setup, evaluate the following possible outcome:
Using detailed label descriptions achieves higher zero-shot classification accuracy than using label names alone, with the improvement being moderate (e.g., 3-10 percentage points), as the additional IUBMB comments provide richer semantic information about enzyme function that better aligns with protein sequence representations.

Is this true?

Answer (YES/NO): NO